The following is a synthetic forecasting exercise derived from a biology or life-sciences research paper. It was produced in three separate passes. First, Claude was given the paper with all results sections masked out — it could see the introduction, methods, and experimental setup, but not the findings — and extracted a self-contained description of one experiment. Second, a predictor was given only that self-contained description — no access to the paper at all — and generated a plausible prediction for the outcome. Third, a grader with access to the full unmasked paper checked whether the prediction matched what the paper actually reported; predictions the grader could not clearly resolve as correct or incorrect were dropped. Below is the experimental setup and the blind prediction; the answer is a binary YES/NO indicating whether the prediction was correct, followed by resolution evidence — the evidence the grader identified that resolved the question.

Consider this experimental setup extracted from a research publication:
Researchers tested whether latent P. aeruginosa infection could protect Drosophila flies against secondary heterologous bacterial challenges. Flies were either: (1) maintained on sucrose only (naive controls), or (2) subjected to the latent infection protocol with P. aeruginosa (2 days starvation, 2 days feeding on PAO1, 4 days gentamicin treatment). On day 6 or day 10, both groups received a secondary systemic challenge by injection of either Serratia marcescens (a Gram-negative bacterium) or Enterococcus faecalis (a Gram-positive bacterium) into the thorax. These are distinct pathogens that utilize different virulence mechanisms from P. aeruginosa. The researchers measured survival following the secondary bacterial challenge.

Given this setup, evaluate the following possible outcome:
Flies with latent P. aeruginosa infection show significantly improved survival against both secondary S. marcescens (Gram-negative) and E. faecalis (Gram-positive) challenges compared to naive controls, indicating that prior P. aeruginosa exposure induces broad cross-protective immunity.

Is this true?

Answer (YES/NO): YES